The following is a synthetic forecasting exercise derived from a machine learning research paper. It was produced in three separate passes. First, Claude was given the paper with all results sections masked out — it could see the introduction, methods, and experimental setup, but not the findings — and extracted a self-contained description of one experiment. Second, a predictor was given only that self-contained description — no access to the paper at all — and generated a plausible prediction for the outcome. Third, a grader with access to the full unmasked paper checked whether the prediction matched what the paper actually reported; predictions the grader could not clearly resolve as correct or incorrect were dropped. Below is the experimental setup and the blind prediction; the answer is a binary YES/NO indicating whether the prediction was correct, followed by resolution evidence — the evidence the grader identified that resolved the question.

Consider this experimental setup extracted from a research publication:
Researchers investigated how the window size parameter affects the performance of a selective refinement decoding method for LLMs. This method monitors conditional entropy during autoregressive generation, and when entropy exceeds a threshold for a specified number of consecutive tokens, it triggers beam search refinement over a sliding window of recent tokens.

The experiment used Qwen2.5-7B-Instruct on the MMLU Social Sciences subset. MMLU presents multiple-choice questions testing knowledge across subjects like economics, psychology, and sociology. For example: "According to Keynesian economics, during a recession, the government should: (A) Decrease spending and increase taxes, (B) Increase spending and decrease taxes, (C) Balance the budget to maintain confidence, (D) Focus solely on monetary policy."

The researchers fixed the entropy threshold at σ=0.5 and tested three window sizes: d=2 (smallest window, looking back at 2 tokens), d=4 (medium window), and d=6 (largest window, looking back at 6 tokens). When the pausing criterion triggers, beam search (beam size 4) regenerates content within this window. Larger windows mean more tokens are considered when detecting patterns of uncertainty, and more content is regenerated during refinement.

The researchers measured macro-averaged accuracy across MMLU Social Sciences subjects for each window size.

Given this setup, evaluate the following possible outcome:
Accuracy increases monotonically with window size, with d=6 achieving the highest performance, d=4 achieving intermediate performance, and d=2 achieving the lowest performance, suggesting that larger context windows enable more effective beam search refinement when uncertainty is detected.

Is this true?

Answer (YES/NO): YES